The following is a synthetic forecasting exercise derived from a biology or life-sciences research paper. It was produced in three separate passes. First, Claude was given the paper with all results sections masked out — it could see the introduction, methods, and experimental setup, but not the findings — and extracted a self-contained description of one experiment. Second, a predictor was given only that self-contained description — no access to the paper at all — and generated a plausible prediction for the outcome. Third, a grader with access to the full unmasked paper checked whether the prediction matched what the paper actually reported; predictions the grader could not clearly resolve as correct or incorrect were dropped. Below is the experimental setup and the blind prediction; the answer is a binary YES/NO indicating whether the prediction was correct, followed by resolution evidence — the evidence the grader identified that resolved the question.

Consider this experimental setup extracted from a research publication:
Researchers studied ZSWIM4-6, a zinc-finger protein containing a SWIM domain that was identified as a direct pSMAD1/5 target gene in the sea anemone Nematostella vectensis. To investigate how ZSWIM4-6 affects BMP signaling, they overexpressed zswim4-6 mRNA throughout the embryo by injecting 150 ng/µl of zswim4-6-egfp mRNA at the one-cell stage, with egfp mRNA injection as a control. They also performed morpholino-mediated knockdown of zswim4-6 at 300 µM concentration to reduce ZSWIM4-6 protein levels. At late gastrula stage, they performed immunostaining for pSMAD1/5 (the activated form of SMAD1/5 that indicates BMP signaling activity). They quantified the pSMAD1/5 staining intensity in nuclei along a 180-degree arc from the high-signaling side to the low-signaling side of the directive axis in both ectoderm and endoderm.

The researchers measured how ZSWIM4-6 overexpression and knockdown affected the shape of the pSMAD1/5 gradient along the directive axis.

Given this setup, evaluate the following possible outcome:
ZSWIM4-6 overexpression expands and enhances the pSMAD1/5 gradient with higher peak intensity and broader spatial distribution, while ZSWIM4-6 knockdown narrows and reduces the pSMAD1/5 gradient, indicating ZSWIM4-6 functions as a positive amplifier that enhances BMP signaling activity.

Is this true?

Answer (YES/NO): NO